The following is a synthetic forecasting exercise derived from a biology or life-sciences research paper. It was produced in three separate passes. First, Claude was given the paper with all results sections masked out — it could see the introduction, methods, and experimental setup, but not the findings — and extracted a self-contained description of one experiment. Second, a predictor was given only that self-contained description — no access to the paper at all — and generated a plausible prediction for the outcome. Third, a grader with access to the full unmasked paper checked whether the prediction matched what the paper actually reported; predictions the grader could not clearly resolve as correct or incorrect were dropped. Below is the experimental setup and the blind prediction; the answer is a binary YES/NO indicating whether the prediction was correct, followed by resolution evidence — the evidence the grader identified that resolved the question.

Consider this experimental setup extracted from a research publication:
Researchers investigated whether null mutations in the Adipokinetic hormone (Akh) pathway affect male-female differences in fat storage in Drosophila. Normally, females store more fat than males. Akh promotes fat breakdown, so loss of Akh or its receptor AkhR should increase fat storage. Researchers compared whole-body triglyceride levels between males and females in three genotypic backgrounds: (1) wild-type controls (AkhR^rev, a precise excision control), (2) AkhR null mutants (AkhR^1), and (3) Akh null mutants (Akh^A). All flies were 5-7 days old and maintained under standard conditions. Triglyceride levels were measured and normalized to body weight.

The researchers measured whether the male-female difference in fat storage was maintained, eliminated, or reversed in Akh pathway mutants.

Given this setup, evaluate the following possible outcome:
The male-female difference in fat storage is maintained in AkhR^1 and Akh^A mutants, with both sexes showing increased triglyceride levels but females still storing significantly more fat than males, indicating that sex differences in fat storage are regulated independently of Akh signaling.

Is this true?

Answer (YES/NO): NO